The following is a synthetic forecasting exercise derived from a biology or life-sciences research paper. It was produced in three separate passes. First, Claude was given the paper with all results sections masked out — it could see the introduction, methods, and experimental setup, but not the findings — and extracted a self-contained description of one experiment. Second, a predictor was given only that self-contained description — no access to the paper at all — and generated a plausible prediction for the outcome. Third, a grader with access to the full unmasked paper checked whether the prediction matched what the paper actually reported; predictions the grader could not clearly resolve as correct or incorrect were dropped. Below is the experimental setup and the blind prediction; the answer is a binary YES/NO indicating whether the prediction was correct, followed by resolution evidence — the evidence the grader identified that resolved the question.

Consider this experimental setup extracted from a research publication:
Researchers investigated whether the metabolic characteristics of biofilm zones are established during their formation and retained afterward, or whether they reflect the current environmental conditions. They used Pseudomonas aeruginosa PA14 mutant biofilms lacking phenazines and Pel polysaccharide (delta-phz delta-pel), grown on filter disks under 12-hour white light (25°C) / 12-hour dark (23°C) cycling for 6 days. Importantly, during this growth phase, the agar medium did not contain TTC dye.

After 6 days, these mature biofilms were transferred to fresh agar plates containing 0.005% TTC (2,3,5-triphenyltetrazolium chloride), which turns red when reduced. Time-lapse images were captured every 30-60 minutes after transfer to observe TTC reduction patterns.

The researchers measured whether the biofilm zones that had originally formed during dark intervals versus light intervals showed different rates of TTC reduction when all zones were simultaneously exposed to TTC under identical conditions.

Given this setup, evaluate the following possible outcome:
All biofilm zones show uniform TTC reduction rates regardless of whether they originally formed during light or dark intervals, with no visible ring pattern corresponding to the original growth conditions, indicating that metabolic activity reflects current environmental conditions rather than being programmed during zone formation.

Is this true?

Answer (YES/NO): NO